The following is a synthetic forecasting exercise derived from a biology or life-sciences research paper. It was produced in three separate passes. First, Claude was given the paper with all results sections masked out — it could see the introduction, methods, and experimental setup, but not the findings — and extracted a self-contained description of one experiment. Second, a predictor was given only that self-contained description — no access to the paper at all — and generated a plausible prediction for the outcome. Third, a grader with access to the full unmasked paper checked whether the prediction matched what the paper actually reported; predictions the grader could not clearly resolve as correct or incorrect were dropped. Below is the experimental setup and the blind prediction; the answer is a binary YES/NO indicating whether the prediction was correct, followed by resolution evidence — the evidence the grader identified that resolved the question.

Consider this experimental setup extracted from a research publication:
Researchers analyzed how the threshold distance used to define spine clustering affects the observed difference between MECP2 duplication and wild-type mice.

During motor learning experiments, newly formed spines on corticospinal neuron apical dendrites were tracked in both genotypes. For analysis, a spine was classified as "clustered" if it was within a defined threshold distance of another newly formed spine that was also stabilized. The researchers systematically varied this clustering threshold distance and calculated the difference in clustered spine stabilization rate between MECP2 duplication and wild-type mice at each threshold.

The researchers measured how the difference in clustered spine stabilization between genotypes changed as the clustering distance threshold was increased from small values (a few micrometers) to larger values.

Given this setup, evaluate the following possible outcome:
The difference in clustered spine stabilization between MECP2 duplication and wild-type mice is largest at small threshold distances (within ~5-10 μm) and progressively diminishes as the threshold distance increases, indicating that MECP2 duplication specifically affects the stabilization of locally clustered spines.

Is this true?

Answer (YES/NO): NO